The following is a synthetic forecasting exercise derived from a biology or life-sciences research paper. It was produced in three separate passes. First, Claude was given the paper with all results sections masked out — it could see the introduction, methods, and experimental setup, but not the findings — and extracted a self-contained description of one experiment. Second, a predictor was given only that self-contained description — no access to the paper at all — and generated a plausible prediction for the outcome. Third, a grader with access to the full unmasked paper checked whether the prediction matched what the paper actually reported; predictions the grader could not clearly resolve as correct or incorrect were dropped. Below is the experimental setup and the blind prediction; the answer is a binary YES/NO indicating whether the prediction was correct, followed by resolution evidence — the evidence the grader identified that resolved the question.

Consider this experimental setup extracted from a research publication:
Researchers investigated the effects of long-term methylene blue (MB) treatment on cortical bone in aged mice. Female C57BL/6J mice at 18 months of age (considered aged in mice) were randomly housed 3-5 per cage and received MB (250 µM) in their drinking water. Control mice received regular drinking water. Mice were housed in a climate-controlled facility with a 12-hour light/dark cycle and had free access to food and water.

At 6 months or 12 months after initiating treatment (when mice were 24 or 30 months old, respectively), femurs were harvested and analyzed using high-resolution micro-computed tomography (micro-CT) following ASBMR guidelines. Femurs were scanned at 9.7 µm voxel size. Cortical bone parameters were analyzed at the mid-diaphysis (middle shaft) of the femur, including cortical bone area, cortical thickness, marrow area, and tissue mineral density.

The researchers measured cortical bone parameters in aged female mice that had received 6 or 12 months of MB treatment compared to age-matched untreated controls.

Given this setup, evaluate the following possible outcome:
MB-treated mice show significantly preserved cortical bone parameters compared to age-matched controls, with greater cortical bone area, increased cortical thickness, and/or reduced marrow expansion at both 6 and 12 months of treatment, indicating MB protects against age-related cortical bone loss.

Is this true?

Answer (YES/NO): NO